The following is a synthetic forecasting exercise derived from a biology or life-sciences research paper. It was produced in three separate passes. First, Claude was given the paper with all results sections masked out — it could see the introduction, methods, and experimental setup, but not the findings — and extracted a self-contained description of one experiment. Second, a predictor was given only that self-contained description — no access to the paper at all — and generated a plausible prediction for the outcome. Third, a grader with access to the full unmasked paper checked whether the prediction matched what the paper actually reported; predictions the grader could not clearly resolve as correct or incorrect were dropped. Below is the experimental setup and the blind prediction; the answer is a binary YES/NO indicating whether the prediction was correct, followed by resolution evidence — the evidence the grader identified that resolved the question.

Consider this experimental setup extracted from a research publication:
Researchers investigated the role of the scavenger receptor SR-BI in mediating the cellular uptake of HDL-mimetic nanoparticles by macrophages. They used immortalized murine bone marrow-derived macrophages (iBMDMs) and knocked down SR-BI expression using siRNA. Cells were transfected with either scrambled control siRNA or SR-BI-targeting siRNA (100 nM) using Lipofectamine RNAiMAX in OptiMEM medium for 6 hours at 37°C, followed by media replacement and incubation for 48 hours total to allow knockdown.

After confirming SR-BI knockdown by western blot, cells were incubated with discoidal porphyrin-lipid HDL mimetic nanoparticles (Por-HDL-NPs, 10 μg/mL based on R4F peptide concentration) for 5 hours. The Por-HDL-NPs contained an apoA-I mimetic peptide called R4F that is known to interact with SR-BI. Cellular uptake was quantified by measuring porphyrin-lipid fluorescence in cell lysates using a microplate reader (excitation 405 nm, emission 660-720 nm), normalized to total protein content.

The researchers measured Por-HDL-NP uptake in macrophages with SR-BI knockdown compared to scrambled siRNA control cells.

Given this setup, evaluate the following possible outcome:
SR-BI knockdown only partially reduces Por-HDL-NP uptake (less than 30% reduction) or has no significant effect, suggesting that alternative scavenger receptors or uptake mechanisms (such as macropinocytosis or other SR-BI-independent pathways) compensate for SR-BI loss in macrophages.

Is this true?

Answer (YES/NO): YES